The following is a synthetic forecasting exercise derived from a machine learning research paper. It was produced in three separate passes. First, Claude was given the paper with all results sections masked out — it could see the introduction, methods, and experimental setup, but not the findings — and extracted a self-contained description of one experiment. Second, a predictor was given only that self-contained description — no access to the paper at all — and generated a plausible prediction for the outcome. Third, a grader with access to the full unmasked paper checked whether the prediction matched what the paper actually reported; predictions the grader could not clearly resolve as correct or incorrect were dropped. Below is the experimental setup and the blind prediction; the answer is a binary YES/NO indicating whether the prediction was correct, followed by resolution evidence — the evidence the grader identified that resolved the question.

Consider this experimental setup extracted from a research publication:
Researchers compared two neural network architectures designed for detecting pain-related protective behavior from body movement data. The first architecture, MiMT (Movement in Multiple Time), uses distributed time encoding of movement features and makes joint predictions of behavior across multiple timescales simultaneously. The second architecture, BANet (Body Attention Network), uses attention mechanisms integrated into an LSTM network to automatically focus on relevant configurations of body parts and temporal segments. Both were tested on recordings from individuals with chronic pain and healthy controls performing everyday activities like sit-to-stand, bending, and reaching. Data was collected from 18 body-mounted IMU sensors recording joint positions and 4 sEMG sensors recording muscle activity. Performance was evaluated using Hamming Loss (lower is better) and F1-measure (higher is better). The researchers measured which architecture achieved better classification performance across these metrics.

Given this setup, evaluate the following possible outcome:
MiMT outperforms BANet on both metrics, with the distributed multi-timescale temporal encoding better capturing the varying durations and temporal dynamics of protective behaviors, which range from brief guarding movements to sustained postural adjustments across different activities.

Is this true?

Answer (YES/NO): YES